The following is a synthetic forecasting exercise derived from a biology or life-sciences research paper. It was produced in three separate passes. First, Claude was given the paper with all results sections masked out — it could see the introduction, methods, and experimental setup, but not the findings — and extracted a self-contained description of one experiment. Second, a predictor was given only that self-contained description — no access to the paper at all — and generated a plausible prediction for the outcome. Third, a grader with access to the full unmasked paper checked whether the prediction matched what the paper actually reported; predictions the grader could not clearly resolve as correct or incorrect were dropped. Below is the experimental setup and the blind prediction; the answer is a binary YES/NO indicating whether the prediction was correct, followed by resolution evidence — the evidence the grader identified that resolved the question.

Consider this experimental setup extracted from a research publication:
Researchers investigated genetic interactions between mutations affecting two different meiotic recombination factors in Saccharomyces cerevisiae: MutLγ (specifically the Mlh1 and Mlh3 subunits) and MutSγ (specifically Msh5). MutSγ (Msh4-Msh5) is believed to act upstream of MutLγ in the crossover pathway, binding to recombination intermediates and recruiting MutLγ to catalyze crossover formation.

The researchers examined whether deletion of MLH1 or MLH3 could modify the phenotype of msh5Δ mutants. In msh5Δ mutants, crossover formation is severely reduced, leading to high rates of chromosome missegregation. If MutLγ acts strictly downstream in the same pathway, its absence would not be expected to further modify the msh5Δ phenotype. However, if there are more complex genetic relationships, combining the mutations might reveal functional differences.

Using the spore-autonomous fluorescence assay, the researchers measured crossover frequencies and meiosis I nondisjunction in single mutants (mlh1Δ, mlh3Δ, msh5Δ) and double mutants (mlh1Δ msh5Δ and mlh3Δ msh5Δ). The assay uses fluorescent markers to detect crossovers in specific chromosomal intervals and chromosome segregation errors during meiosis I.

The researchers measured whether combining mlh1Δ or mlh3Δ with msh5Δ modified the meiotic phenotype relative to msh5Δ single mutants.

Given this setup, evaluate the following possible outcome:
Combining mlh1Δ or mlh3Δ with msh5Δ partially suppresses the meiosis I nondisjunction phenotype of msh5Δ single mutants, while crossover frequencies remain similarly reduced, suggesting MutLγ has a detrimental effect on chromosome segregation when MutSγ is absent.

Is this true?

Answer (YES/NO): NO